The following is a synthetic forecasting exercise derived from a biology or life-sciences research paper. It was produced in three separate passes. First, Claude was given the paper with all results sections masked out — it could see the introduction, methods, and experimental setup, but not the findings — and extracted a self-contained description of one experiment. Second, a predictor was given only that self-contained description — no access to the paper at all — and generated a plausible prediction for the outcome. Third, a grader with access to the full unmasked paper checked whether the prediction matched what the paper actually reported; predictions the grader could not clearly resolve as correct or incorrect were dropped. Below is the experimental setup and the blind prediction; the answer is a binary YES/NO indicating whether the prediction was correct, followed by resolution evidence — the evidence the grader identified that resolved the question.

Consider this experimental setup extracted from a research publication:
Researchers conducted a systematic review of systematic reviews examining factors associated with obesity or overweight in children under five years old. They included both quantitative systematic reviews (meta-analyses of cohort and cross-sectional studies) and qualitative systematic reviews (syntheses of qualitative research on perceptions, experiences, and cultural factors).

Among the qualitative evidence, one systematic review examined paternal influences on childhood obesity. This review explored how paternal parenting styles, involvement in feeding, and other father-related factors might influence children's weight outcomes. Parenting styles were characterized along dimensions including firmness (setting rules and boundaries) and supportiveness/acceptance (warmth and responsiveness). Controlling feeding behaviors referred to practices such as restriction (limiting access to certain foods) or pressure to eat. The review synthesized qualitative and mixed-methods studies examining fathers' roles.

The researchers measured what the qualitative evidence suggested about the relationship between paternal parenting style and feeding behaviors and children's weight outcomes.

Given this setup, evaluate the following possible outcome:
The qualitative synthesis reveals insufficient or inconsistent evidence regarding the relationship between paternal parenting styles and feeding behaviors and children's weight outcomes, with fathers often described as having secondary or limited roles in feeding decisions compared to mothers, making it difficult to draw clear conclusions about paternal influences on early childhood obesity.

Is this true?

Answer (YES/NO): NO